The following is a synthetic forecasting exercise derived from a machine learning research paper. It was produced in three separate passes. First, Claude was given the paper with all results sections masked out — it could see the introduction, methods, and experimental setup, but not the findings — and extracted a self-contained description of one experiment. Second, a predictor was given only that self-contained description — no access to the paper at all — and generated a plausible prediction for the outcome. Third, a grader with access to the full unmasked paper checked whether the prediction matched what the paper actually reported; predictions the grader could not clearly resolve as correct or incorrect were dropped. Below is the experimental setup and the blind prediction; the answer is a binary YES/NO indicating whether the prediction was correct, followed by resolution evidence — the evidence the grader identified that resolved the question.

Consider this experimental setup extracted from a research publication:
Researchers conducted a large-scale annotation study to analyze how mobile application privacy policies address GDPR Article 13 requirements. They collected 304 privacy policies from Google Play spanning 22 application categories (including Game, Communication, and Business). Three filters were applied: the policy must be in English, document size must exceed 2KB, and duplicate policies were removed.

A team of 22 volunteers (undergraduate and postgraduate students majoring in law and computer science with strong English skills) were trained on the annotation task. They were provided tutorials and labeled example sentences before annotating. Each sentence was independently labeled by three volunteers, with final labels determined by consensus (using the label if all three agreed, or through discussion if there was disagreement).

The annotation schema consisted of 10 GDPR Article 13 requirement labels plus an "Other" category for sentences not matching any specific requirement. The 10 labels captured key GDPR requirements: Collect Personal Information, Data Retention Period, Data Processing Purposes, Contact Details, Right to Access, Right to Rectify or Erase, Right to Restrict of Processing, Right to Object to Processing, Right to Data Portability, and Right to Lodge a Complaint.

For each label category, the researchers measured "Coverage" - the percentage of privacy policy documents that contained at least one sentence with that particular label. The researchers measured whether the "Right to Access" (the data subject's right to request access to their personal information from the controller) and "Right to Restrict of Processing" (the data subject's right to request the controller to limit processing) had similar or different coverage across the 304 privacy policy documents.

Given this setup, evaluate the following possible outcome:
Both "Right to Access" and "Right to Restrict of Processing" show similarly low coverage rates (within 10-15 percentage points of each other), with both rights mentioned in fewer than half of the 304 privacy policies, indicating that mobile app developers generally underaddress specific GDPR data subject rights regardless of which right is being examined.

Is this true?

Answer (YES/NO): YES